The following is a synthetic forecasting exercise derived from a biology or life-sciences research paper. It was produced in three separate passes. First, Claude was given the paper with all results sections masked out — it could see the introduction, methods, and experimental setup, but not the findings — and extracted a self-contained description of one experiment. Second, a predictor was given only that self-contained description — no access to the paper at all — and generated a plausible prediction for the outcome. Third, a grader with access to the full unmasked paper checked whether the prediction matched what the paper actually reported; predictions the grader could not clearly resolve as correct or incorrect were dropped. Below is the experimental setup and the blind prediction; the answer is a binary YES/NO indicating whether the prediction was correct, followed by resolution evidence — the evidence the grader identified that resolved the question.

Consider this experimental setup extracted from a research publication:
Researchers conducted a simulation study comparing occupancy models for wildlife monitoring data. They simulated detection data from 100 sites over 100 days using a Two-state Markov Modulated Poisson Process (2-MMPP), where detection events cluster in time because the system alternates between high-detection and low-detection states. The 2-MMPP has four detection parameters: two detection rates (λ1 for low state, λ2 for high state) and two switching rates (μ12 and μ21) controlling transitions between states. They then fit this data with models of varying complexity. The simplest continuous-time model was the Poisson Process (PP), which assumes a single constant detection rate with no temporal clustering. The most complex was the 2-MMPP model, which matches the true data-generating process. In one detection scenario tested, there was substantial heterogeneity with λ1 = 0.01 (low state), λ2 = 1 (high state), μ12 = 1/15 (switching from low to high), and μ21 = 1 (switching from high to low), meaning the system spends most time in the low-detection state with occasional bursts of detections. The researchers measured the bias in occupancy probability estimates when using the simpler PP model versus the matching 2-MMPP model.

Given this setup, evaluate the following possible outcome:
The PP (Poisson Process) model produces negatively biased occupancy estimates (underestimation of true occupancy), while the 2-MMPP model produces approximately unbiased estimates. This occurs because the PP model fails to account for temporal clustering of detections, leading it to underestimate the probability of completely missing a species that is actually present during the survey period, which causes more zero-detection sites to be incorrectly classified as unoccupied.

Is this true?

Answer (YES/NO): NO